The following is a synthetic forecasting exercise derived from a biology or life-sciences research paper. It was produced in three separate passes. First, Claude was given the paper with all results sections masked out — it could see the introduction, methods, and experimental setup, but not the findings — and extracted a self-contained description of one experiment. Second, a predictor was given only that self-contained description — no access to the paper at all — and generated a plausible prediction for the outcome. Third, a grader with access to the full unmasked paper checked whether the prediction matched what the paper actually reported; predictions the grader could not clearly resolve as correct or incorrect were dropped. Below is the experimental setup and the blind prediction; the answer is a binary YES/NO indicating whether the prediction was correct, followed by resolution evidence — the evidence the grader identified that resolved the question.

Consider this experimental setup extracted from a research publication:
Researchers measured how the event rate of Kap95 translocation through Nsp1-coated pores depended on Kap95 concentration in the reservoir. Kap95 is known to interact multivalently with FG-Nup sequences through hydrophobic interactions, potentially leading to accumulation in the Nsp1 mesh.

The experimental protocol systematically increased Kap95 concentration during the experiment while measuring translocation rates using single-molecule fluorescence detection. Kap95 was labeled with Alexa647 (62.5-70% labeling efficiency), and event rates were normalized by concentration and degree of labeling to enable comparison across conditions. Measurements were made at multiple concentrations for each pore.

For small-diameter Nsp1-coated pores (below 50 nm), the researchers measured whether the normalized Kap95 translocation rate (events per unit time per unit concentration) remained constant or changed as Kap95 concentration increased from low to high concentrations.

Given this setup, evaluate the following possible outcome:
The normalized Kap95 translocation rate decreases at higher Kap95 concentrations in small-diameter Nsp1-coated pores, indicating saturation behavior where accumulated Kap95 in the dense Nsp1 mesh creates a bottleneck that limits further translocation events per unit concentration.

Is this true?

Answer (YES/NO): NO